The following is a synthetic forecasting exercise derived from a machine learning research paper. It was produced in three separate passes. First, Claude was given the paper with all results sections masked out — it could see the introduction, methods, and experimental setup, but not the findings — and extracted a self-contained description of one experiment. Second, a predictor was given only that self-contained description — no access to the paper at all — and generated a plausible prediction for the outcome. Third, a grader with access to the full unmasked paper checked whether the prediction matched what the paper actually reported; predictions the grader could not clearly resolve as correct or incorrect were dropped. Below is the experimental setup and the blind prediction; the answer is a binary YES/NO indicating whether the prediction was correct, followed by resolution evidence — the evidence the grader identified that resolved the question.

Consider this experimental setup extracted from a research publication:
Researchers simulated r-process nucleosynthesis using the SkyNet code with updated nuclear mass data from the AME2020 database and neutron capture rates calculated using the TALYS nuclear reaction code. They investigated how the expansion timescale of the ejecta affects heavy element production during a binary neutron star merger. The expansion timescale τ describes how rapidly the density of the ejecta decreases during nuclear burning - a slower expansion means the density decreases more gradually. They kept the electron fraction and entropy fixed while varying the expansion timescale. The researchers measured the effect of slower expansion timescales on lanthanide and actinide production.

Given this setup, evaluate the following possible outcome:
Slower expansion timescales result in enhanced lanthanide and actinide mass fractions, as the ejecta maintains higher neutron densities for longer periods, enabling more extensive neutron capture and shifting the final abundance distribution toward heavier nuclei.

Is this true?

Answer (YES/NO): NO